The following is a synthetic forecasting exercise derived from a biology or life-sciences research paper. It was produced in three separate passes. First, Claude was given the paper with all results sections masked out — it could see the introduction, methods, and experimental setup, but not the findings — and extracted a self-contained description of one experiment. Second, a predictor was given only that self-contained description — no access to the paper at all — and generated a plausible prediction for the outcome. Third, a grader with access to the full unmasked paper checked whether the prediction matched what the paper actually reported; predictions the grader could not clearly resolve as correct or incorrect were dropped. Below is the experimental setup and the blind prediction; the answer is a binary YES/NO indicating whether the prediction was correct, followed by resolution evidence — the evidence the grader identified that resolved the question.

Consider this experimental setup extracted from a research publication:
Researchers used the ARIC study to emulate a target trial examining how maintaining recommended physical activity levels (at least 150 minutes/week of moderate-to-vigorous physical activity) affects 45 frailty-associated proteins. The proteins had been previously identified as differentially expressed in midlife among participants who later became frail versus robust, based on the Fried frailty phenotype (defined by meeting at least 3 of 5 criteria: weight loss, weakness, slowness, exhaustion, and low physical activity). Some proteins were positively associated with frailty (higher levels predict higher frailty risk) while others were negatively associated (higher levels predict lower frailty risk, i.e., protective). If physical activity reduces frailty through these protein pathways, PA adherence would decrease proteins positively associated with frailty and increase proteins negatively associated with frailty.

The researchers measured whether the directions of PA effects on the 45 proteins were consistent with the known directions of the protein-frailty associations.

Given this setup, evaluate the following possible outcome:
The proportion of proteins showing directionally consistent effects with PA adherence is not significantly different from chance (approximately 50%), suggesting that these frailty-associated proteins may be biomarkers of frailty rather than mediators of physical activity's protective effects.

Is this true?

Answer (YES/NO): NO